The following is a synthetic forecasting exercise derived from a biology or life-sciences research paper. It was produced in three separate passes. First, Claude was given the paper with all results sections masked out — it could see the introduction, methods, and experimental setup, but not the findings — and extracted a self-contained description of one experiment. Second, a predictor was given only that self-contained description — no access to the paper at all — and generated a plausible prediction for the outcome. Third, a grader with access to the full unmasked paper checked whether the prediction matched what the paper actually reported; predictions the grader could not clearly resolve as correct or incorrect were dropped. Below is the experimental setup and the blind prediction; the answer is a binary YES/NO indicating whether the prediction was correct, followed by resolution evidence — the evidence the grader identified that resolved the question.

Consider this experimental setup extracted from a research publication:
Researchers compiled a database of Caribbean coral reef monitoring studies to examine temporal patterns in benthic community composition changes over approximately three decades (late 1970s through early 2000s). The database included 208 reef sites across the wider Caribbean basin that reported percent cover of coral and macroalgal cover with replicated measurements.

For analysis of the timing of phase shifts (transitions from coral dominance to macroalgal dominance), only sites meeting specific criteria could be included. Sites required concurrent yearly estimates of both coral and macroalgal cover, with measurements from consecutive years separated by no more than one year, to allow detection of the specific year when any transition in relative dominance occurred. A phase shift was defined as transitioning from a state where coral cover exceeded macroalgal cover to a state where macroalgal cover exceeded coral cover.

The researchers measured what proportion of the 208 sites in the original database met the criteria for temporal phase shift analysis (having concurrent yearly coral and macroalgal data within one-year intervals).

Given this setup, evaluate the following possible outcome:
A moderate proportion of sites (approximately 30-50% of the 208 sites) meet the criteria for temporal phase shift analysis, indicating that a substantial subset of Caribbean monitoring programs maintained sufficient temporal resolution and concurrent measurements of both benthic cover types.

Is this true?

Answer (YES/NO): NO